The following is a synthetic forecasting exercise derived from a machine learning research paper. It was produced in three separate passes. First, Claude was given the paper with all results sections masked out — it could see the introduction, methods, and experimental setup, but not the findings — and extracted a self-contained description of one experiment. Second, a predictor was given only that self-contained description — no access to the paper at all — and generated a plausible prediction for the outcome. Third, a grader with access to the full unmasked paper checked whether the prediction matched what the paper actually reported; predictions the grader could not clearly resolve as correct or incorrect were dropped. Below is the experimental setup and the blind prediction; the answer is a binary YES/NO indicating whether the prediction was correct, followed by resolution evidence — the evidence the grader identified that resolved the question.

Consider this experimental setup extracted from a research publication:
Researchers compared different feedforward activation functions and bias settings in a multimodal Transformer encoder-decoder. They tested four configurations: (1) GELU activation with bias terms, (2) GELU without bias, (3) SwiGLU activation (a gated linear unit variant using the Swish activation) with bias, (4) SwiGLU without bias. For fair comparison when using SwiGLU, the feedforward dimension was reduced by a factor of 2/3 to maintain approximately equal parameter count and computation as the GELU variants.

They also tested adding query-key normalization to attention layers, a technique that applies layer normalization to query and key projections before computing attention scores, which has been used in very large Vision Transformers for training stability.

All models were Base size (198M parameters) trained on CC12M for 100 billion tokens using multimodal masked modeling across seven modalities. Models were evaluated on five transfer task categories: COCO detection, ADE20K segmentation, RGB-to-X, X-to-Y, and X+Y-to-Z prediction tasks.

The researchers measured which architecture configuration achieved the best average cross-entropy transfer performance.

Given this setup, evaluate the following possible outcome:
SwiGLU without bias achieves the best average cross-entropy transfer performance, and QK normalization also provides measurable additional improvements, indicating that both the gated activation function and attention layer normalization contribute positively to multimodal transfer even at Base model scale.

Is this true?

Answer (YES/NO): NO